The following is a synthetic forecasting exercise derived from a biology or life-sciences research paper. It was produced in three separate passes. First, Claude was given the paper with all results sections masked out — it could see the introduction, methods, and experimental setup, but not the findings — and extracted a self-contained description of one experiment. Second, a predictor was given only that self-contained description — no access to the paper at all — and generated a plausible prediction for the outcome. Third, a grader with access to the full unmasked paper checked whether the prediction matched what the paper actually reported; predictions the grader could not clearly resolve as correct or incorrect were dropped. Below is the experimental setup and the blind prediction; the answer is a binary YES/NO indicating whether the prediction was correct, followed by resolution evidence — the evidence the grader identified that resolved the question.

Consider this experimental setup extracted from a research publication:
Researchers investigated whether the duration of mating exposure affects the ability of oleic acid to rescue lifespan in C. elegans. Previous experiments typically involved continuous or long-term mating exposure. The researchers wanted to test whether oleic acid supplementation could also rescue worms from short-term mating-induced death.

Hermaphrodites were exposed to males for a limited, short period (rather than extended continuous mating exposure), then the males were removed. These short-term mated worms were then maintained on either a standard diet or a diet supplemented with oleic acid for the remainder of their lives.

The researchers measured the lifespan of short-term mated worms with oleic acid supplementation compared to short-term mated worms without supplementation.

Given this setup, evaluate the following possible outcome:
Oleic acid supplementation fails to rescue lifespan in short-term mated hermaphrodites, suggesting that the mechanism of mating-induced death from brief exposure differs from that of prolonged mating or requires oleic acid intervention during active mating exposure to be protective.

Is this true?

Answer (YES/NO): NO